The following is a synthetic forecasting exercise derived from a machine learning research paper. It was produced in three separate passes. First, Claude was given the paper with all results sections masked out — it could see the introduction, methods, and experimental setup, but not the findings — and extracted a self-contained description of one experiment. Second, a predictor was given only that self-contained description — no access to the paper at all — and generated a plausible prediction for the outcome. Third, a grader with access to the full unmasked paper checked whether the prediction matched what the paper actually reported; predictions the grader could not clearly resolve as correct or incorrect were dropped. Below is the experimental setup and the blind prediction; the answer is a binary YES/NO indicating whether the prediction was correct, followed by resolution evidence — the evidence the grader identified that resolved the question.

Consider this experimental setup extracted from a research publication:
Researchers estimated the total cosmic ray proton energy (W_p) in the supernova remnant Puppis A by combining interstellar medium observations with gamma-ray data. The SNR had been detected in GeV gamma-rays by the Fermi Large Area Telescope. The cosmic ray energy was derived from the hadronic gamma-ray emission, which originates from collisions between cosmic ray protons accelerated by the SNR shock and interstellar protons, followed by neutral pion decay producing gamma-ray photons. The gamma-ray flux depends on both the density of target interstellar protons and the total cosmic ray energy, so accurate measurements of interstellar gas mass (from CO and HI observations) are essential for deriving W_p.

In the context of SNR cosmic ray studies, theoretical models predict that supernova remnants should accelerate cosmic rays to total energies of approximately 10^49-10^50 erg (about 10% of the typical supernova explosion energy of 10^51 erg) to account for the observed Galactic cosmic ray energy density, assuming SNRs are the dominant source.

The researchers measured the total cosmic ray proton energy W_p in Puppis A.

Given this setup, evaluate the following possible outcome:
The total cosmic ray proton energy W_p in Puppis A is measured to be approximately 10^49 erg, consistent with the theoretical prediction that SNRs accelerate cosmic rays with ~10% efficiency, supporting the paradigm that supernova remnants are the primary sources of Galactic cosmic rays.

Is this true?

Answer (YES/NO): NO